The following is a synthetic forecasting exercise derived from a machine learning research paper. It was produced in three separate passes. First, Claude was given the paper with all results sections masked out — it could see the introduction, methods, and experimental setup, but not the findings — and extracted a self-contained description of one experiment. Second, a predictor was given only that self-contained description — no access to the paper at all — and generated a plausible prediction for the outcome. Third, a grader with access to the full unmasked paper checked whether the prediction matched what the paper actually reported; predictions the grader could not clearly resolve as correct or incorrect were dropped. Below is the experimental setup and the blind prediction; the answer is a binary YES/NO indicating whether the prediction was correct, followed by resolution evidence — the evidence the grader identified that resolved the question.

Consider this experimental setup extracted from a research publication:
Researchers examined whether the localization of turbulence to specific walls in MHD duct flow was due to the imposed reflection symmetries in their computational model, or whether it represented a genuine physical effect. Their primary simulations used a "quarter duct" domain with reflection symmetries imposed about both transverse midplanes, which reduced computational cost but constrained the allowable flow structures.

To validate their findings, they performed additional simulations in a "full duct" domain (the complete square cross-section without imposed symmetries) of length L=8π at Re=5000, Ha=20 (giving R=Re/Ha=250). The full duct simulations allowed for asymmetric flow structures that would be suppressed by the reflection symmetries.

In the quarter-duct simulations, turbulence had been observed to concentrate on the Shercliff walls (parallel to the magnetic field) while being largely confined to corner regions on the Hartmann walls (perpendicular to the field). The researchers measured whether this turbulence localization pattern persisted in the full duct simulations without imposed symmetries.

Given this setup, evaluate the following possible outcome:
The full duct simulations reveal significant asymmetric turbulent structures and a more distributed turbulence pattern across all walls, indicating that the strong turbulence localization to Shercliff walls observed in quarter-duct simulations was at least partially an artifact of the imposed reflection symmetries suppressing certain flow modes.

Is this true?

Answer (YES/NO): NO